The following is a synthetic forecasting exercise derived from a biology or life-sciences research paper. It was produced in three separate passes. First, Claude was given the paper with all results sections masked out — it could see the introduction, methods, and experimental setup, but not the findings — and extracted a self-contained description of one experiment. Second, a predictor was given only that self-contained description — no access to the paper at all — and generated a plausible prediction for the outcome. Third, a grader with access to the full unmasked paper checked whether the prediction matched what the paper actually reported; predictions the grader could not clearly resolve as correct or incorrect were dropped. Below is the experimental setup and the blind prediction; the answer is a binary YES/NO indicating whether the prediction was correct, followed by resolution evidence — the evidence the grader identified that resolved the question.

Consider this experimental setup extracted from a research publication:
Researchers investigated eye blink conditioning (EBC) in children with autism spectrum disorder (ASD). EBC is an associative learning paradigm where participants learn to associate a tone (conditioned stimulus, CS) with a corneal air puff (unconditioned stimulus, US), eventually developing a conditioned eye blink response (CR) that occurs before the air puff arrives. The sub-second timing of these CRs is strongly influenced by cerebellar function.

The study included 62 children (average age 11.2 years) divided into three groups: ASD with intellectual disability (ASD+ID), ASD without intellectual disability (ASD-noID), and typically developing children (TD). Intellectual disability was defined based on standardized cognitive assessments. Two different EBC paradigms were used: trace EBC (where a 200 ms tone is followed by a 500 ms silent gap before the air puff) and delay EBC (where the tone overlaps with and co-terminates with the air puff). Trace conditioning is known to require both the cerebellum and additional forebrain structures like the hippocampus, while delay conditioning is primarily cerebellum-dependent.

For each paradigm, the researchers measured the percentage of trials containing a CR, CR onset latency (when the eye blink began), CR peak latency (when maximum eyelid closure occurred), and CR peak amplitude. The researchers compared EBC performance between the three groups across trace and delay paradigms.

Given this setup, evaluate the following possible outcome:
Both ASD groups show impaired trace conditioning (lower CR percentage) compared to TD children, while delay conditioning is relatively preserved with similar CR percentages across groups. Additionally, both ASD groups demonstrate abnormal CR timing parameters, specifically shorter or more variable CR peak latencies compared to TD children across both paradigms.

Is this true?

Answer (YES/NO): NO